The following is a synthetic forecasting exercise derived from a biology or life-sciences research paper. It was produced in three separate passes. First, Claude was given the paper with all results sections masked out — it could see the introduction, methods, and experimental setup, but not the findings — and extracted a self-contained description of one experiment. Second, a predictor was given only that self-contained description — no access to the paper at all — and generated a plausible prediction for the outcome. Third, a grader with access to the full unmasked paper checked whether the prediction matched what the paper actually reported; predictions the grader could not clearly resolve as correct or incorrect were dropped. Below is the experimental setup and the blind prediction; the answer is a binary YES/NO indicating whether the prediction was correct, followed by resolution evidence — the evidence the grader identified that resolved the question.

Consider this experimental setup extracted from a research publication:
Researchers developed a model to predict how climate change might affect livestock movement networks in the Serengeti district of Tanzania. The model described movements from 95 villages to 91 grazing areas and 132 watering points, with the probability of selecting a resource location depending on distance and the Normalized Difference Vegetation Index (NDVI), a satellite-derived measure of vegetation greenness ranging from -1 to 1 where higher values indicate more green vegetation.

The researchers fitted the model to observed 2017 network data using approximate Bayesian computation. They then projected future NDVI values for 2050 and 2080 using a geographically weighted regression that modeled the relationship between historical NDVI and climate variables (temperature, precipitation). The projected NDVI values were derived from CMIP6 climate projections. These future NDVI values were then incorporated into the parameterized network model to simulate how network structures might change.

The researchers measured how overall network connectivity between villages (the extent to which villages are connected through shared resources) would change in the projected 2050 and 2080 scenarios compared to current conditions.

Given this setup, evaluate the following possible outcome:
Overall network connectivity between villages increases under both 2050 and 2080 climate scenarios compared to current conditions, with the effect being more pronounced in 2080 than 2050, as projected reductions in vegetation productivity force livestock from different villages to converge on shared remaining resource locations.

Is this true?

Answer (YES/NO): YES